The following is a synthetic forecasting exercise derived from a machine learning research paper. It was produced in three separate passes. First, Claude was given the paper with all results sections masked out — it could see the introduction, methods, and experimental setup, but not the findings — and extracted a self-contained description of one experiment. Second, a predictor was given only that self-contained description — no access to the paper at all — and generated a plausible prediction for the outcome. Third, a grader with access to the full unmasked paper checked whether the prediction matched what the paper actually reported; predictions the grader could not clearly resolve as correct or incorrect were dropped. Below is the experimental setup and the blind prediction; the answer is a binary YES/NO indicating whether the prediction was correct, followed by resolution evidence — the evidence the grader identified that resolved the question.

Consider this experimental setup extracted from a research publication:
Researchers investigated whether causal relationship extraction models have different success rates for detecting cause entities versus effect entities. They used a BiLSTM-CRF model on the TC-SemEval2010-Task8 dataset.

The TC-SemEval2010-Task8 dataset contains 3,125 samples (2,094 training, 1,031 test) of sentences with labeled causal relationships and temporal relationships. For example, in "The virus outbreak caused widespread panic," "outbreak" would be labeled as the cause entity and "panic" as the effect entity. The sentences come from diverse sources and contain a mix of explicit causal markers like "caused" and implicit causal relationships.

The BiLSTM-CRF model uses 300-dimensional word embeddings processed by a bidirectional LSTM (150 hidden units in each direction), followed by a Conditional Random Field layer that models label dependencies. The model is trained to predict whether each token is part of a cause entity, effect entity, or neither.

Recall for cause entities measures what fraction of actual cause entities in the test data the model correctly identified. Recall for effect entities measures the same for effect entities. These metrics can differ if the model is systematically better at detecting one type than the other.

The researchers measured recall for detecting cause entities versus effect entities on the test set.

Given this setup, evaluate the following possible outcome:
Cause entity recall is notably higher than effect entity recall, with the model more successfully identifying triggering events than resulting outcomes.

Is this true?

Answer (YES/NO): NO